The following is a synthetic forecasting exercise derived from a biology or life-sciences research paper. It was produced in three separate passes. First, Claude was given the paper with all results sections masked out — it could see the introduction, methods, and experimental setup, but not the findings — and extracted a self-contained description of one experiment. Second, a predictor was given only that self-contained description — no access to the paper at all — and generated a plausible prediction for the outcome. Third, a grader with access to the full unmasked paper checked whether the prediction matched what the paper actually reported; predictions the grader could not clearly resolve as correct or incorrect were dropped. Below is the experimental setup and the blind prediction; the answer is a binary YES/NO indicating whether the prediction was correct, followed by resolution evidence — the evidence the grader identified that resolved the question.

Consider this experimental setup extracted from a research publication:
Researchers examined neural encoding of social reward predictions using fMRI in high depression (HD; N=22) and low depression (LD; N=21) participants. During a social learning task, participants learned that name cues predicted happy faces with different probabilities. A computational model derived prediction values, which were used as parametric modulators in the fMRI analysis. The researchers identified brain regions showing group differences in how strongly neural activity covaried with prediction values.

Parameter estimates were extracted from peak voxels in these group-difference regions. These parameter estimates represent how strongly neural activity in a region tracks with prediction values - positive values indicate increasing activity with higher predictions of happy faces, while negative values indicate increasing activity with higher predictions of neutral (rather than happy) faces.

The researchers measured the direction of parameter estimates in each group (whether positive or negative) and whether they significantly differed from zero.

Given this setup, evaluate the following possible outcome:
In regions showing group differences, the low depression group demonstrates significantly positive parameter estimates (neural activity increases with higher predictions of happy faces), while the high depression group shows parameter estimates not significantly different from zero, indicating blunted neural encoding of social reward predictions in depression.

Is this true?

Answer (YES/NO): NO